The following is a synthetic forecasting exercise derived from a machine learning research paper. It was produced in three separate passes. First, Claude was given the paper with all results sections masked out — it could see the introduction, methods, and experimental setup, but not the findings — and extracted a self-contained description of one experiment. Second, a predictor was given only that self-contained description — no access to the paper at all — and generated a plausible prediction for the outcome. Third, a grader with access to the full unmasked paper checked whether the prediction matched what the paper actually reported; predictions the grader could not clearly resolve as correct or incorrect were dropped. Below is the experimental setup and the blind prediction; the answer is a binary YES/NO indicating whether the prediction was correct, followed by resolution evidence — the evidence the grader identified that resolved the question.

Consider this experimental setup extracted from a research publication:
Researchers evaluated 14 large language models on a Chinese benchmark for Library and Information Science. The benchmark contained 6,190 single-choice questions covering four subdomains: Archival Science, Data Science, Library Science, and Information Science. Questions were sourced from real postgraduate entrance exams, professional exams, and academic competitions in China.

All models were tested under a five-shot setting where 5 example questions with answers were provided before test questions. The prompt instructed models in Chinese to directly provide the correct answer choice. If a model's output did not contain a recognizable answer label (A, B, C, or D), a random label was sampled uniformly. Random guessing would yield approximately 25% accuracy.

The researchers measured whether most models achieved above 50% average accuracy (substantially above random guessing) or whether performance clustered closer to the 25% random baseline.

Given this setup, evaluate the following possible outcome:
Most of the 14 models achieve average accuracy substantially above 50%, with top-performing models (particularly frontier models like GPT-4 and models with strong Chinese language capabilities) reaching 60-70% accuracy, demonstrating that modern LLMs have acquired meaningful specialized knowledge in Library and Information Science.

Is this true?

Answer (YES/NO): NO